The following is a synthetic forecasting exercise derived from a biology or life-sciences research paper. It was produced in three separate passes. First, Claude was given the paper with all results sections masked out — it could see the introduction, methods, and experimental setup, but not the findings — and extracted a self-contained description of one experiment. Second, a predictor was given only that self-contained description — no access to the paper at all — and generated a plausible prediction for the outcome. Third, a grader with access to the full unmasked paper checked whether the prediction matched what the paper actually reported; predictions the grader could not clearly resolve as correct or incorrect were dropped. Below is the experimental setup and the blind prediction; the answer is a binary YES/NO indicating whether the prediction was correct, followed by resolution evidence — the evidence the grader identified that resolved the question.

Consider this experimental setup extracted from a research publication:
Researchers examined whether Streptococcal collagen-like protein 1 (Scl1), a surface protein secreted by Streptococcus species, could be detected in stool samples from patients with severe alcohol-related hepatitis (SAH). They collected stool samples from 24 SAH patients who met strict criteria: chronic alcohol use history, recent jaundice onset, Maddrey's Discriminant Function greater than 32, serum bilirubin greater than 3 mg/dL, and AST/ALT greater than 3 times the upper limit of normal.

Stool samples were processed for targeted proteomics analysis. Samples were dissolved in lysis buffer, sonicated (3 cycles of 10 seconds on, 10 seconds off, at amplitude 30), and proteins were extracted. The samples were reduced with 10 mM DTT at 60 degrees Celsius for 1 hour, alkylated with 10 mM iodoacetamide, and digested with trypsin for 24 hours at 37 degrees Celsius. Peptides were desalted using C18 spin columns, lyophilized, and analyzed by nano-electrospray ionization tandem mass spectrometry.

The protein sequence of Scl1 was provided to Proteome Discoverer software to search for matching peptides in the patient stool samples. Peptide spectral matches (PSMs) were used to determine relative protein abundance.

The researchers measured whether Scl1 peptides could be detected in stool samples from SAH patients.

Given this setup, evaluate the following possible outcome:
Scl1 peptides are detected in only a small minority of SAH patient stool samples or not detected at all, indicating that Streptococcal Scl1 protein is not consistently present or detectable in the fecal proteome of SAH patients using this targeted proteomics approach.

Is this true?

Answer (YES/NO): NO